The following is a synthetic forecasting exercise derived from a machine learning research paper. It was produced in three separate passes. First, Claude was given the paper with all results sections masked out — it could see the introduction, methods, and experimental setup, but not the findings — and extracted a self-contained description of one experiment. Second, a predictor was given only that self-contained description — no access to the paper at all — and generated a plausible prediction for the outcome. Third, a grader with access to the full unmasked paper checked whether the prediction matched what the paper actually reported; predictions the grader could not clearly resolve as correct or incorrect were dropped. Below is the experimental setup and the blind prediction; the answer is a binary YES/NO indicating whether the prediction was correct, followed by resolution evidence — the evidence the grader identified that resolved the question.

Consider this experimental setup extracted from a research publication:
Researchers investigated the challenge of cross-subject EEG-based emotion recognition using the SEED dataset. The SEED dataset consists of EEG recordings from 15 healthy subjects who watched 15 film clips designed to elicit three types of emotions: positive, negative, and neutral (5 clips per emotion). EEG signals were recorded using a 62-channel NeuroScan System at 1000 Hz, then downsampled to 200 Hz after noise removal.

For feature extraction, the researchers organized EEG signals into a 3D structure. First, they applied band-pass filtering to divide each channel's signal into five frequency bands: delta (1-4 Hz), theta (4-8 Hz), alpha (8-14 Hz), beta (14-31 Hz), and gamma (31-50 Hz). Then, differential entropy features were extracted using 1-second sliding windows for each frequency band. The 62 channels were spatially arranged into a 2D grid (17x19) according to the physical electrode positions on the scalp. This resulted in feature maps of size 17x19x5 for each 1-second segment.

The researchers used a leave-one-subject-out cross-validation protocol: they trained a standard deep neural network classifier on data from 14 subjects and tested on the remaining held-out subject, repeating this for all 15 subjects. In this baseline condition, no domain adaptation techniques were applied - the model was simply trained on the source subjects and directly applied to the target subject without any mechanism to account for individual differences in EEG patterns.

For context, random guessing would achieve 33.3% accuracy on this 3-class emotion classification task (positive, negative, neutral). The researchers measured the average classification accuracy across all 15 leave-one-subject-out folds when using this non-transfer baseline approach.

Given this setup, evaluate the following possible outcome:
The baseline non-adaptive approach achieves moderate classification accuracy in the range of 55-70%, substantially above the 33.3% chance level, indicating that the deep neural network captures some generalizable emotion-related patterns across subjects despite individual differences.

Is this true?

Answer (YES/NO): YES